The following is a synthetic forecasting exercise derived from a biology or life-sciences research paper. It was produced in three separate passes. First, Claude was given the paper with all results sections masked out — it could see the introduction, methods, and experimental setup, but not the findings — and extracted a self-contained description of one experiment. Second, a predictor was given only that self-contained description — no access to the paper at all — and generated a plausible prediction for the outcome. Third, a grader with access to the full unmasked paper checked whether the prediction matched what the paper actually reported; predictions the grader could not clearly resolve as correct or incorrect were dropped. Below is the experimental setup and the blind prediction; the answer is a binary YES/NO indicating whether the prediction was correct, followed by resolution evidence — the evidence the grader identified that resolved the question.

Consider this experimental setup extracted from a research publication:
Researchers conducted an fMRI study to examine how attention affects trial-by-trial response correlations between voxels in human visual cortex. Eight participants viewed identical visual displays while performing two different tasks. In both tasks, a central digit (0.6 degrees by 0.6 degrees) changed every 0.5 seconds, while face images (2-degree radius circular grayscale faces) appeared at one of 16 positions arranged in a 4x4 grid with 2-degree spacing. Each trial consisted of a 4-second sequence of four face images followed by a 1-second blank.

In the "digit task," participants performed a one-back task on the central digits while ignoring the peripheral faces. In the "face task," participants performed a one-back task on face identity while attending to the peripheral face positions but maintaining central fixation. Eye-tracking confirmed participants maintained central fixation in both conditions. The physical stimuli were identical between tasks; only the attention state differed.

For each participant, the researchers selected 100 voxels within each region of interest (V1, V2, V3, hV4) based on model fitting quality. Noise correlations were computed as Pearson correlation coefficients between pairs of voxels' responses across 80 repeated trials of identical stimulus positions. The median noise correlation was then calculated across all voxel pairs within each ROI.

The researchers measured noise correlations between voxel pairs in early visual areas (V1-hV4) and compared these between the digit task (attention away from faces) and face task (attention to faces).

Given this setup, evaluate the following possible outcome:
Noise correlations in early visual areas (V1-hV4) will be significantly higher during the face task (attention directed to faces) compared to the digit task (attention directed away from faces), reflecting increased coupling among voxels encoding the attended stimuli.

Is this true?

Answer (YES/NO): NO